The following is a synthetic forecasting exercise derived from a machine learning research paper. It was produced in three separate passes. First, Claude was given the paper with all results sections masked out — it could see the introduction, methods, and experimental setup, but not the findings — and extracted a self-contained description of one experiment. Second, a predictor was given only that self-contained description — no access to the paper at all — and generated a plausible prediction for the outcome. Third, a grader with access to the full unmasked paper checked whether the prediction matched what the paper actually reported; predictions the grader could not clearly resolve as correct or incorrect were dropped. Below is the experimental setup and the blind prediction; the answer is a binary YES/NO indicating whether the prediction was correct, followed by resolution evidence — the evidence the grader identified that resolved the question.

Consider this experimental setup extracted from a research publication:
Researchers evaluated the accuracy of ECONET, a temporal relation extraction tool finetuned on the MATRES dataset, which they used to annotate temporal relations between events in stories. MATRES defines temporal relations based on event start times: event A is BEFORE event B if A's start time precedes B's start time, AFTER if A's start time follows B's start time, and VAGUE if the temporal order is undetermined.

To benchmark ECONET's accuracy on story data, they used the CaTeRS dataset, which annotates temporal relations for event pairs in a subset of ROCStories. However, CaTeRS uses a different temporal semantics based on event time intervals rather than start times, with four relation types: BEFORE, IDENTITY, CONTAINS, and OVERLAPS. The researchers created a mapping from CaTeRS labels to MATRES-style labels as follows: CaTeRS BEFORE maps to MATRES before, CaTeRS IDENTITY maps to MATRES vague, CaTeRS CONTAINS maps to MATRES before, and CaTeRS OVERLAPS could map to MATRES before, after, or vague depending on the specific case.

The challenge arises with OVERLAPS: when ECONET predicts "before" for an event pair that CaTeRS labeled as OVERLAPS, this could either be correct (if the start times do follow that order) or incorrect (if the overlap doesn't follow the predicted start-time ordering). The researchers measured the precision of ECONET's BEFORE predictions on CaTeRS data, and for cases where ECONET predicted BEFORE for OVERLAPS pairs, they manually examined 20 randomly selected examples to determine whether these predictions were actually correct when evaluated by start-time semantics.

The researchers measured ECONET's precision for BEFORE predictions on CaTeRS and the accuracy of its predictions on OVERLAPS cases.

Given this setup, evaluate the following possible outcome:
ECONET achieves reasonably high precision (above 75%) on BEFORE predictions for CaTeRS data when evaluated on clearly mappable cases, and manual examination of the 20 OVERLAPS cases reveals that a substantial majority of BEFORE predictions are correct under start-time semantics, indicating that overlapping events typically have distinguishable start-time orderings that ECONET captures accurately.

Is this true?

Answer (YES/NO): YES